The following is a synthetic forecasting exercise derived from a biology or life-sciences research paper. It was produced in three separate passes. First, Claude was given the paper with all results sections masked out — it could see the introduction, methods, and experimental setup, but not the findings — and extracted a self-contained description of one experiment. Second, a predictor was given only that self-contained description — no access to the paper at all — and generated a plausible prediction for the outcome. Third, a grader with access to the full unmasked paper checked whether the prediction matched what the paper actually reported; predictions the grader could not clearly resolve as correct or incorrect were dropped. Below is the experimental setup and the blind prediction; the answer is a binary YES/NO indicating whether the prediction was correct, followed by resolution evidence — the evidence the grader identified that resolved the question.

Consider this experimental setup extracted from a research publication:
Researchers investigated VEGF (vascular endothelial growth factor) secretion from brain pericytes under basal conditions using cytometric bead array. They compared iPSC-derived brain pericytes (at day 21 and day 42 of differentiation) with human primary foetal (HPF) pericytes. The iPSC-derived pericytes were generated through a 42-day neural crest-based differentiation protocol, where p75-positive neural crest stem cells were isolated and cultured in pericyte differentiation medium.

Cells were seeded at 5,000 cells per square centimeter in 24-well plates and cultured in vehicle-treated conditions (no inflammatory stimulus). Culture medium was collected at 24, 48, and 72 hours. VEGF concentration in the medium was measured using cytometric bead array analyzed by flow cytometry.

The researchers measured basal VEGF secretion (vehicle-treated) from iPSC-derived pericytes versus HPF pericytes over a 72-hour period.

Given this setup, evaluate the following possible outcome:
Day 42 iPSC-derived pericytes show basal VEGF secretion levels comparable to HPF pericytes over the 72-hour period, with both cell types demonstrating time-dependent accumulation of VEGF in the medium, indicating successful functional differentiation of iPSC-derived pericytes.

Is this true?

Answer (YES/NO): NO